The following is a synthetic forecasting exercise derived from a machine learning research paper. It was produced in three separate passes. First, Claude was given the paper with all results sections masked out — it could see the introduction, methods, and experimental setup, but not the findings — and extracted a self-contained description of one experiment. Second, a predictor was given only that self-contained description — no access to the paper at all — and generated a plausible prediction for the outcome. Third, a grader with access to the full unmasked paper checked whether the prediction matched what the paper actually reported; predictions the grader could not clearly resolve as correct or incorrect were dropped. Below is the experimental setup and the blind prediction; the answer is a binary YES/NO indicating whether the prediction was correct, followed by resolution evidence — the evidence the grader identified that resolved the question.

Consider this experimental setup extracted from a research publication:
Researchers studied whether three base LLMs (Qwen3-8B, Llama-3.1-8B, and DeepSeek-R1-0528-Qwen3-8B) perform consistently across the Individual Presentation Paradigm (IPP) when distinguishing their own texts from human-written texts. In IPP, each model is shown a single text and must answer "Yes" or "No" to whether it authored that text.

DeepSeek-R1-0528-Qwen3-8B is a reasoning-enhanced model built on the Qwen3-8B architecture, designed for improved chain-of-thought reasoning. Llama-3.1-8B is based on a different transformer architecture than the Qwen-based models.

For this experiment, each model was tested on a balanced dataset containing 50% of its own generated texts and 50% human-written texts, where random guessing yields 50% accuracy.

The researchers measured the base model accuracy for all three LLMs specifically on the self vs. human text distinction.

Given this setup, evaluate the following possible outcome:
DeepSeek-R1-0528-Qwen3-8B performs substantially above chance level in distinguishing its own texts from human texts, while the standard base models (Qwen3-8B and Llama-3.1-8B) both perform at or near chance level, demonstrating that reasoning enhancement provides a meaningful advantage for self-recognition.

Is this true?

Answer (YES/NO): YES